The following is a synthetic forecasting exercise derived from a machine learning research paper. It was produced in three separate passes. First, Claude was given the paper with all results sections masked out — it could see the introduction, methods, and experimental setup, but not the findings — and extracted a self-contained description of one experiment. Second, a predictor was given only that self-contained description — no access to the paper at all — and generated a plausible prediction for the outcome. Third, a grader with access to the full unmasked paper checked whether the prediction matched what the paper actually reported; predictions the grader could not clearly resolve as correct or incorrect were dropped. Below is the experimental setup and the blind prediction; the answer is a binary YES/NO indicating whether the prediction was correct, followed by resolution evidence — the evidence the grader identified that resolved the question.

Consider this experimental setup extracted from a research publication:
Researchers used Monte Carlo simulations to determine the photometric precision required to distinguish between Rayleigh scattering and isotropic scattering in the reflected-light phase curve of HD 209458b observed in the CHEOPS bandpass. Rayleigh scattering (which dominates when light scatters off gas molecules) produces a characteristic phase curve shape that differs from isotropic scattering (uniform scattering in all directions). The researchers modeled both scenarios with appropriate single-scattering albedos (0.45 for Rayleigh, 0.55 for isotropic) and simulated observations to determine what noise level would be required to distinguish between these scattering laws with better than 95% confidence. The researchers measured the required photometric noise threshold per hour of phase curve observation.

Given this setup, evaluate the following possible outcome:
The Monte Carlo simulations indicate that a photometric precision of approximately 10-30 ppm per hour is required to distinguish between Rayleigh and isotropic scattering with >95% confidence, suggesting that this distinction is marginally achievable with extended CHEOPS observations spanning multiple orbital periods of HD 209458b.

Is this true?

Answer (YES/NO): NO